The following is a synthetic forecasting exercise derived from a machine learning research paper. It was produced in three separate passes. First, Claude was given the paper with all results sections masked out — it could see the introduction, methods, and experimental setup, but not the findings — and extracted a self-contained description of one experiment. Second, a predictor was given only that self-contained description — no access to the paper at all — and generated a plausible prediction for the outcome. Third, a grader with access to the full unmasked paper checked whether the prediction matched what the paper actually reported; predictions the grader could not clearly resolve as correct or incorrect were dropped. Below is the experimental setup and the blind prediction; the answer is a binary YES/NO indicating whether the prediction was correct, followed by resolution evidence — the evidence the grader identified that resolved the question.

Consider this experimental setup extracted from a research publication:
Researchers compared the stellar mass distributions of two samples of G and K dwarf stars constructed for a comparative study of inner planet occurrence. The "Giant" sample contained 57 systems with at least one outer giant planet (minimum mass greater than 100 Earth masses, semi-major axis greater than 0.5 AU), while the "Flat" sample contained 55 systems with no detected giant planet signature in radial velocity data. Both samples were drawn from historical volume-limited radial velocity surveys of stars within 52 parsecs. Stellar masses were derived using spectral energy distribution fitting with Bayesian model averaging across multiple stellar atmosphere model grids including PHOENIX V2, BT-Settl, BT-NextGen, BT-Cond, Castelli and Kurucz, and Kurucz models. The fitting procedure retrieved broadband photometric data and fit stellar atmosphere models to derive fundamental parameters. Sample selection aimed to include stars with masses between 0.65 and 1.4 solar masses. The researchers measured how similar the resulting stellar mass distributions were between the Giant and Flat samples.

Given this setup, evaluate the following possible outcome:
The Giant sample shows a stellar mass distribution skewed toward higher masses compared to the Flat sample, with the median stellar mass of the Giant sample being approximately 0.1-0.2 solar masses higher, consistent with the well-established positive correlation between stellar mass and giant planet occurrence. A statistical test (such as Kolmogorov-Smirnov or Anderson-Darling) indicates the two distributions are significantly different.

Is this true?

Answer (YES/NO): NO